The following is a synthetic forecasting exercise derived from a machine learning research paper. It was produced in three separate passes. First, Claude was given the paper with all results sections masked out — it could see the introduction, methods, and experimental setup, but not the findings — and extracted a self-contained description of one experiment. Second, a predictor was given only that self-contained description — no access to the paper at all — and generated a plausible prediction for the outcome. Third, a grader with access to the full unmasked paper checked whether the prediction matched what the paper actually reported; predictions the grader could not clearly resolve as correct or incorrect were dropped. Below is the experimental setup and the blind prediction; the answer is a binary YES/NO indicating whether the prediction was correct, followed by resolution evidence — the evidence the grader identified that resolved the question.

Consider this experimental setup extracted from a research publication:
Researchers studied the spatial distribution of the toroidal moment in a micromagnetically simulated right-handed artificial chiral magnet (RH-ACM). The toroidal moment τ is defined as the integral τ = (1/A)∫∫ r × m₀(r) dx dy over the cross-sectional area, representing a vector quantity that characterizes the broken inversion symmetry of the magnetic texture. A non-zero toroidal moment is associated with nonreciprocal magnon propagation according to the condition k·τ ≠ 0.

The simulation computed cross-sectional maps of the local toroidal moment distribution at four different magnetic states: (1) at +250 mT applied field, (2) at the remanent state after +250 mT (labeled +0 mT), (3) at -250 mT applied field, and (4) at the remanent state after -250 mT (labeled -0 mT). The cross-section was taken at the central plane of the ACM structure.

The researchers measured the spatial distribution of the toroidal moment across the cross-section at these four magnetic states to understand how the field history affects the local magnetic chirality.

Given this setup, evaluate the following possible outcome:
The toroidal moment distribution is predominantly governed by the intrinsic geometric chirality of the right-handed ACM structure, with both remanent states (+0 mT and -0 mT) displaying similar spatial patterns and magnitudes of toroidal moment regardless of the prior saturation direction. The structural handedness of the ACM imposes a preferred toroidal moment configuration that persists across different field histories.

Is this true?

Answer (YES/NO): NO